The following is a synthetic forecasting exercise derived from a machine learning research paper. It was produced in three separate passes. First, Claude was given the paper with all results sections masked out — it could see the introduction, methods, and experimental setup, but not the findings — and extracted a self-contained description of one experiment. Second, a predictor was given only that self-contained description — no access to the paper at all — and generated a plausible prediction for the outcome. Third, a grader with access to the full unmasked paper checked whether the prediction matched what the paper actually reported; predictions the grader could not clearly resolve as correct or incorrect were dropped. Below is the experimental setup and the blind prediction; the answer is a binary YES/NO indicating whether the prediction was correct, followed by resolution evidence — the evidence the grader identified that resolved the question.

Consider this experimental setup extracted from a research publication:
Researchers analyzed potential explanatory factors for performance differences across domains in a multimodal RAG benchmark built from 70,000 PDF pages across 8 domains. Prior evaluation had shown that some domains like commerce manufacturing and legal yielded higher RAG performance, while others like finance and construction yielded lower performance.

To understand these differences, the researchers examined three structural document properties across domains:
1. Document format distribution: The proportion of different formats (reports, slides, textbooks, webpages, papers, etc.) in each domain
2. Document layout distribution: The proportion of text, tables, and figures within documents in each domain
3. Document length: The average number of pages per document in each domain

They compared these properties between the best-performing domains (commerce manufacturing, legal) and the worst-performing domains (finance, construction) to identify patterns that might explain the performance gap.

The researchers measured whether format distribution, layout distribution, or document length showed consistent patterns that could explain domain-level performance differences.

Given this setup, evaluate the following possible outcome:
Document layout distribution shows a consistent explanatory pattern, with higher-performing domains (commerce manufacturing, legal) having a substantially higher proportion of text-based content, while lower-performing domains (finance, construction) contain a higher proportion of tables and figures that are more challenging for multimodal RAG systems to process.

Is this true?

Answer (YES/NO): NO